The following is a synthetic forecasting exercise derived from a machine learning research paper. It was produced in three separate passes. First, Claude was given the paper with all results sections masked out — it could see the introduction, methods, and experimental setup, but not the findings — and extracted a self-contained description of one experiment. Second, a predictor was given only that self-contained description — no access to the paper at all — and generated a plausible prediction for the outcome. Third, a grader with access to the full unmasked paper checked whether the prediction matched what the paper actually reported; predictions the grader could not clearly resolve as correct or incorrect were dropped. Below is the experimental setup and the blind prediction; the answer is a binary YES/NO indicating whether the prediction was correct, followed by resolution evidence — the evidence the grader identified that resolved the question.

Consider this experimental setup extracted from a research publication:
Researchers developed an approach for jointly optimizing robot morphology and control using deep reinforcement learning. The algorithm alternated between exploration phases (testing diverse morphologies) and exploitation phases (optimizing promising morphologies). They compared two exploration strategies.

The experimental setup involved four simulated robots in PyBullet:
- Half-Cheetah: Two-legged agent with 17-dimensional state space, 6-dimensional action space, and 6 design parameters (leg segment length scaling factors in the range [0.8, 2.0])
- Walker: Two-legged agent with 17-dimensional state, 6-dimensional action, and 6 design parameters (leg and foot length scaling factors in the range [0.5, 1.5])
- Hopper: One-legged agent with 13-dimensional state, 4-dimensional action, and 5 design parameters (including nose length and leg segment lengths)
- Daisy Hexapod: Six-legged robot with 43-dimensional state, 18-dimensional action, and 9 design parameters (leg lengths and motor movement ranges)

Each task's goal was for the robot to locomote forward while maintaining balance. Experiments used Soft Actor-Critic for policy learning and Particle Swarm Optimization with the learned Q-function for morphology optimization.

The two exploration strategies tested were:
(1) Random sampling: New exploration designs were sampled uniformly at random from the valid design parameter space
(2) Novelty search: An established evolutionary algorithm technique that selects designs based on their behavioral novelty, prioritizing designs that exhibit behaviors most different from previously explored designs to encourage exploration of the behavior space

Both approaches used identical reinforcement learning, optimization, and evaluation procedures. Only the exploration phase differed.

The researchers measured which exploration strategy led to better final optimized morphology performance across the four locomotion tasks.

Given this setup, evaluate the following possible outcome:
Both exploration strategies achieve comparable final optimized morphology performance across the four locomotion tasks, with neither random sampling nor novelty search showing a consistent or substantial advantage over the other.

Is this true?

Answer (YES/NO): NO